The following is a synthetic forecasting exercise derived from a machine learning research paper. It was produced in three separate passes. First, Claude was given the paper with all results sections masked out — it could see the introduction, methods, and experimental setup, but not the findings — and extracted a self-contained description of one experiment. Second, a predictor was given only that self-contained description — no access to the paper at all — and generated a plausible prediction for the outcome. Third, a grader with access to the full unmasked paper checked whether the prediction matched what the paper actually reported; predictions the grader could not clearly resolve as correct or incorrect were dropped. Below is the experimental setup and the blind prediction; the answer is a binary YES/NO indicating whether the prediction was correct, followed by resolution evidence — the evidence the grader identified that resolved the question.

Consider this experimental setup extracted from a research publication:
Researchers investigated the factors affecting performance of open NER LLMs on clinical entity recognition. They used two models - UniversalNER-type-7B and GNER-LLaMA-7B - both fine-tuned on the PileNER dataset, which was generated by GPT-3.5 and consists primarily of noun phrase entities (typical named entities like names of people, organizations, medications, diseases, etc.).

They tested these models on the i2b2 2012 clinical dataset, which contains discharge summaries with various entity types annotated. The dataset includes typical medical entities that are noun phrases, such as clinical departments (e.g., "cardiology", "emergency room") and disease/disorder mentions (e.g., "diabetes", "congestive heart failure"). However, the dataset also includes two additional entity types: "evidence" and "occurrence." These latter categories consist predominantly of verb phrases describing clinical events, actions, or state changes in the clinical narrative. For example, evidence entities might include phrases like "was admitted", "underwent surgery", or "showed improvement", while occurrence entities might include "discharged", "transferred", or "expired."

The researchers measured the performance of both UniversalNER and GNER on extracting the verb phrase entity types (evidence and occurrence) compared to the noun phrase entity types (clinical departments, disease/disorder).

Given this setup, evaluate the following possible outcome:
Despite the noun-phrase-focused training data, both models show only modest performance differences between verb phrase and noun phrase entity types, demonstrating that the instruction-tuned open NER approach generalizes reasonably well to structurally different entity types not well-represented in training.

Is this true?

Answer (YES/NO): NO